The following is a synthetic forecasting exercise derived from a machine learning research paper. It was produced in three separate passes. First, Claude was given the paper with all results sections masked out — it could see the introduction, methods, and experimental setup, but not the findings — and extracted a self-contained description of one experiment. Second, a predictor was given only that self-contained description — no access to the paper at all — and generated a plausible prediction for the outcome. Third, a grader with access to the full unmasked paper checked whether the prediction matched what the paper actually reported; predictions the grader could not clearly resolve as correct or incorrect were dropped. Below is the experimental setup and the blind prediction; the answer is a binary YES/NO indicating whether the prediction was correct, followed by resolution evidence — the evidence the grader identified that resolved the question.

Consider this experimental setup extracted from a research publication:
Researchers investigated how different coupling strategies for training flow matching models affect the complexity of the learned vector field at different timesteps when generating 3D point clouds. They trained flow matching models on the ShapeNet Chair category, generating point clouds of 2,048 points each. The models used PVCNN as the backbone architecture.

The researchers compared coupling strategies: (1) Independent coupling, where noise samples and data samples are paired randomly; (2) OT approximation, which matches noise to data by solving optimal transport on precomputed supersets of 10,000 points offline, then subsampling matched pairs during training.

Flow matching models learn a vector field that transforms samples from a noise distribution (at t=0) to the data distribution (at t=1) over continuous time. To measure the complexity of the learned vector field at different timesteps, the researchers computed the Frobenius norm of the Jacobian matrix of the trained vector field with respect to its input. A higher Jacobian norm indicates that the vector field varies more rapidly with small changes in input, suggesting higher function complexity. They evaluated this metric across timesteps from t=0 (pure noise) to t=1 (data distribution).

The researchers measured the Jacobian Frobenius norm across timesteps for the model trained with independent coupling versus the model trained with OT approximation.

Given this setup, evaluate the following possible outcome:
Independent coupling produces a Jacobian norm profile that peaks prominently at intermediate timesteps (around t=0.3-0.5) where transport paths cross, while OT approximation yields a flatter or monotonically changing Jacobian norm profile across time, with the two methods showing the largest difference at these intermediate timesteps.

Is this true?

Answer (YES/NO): NO